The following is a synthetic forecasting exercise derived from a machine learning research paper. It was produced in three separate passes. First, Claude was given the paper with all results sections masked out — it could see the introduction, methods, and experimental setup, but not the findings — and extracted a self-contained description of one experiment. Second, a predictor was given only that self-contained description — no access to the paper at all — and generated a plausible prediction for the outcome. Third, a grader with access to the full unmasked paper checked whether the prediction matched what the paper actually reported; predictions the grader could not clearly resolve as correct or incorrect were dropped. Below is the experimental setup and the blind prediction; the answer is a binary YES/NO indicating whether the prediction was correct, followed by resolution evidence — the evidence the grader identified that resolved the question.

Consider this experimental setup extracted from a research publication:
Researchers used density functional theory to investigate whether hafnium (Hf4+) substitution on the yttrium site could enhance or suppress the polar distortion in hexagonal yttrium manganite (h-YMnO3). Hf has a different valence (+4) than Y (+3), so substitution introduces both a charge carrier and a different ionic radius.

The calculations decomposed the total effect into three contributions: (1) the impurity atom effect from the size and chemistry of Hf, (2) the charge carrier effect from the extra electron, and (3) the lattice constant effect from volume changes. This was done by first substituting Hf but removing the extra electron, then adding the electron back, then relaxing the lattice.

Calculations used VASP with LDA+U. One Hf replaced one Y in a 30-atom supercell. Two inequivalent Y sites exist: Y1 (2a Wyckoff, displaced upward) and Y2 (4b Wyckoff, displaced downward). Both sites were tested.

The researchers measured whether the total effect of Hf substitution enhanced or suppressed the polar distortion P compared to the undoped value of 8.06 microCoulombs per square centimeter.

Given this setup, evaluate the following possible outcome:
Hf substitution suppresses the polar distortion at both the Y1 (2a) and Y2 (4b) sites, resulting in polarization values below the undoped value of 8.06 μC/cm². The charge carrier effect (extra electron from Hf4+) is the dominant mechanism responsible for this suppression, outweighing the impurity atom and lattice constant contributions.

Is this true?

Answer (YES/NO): NO